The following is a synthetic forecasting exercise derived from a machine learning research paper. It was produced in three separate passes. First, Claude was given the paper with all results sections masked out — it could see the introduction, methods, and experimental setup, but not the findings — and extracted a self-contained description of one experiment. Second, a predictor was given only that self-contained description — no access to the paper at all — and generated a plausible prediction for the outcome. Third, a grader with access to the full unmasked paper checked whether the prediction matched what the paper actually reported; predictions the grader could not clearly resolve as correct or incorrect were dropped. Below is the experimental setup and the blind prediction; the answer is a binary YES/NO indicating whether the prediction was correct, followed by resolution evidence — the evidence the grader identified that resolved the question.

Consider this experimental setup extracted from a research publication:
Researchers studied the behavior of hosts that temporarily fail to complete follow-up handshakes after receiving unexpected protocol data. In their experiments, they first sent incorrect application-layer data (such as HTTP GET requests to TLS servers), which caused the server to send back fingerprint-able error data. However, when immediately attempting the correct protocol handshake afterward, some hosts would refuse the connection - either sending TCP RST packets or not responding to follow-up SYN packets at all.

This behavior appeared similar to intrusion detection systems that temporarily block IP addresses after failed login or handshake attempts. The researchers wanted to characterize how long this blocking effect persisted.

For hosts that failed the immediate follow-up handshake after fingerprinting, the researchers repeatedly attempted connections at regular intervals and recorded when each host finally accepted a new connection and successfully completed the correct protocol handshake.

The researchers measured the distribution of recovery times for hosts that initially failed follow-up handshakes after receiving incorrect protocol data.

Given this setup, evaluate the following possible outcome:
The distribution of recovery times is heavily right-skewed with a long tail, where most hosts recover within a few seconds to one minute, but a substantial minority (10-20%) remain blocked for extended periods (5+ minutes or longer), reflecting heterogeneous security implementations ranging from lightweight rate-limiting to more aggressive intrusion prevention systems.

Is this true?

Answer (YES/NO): NO